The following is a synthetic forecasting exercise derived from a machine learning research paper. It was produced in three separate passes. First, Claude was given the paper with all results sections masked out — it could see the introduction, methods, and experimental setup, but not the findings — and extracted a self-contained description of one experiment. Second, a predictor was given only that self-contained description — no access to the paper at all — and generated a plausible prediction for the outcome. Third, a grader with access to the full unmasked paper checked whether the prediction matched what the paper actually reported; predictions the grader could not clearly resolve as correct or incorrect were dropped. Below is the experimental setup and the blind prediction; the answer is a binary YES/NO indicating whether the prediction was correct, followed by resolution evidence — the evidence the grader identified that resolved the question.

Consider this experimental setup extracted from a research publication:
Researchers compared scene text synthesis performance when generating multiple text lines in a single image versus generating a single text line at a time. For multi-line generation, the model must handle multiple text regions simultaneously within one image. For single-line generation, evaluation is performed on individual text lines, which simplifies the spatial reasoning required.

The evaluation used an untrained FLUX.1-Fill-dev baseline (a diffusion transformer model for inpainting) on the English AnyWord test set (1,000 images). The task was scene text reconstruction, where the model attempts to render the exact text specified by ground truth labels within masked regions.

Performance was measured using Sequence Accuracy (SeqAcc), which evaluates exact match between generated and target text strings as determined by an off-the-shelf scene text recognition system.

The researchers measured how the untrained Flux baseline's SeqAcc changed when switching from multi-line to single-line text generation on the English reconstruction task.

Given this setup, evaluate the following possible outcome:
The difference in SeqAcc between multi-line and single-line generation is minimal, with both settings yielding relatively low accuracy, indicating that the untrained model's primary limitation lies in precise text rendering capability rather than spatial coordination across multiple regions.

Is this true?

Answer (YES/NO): NO